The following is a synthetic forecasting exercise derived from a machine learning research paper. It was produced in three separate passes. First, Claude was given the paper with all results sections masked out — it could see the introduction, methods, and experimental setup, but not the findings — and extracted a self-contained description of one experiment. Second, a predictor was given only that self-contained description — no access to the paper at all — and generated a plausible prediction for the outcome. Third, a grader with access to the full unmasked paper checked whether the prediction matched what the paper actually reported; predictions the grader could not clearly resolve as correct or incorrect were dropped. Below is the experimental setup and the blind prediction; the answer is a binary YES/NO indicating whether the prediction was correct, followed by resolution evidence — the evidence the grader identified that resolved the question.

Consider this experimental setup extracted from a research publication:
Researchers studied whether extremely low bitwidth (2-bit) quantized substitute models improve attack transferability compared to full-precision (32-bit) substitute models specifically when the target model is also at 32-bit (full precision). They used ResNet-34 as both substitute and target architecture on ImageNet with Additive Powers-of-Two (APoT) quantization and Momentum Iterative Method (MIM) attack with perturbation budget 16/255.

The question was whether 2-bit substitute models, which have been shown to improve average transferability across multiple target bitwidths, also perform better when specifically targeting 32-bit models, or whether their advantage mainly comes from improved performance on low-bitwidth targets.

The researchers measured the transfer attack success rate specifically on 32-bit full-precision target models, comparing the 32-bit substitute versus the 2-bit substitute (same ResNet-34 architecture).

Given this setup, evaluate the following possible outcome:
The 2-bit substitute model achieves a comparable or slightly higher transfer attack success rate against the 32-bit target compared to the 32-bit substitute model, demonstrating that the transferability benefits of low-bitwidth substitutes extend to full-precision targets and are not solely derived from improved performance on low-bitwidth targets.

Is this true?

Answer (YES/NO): NO